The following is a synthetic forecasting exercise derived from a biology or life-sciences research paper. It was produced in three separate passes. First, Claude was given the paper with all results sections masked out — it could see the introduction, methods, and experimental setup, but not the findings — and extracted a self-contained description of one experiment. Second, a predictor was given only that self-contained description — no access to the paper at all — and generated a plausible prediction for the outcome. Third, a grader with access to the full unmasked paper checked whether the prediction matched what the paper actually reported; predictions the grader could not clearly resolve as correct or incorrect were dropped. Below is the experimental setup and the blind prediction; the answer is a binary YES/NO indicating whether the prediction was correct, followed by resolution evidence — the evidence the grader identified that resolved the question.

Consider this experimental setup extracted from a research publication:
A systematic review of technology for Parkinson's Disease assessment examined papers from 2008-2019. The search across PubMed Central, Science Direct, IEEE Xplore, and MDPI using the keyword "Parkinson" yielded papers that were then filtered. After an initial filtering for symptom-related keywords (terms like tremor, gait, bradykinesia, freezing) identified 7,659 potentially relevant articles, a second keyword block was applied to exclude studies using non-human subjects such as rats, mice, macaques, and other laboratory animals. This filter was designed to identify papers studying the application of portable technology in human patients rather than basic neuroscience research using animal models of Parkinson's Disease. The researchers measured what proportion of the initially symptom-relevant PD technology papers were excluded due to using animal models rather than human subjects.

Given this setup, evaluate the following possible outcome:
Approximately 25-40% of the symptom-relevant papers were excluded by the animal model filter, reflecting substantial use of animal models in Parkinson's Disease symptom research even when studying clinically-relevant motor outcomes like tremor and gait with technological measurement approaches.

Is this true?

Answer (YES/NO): NO